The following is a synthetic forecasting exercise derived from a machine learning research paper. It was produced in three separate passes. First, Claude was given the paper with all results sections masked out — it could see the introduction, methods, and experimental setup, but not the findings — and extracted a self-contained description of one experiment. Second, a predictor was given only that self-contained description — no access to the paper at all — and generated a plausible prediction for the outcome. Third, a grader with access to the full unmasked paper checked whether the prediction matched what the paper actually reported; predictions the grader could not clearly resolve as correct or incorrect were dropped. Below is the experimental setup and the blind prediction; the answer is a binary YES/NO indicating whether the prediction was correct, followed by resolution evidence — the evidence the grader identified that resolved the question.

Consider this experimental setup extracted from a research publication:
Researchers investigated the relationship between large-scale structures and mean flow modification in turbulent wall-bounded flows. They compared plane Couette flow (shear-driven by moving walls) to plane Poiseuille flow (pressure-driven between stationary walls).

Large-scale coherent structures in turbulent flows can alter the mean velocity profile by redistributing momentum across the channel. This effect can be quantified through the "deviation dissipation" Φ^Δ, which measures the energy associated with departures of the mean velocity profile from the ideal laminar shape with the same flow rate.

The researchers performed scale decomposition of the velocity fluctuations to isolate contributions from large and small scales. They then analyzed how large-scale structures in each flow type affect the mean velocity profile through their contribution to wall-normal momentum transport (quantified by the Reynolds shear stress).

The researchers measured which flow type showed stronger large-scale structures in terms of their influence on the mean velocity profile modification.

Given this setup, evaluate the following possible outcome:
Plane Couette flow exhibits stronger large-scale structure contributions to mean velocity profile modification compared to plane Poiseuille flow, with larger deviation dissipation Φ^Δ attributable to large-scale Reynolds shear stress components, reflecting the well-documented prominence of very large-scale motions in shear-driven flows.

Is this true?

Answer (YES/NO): YES